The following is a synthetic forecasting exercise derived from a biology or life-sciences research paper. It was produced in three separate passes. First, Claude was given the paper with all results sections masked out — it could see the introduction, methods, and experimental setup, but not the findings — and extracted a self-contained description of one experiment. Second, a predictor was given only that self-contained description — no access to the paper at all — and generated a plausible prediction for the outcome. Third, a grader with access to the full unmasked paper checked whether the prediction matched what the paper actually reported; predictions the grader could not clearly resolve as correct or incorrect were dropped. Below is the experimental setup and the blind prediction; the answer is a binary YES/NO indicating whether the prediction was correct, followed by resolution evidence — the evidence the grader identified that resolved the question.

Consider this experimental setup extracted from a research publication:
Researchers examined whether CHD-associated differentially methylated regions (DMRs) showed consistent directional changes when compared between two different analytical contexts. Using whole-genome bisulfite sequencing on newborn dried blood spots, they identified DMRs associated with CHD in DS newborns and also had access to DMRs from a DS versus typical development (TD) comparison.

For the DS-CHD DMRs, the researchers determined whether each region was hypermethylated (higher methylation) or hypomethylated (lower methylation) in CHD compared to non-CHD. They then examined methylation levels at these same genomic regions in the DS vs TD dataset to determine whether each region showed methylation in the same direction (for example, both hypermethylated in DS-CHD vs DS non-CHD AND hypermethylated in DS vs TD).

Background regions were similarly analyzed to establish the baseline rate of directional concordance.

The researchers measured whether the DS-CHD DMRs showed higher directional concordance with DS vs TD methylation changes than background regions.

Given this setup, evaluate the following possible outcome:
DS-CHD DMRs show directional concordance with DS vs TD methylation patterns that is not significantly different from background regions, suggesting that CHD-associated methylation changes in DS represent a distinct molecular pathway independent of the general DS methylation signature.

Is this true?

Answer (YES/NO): NO